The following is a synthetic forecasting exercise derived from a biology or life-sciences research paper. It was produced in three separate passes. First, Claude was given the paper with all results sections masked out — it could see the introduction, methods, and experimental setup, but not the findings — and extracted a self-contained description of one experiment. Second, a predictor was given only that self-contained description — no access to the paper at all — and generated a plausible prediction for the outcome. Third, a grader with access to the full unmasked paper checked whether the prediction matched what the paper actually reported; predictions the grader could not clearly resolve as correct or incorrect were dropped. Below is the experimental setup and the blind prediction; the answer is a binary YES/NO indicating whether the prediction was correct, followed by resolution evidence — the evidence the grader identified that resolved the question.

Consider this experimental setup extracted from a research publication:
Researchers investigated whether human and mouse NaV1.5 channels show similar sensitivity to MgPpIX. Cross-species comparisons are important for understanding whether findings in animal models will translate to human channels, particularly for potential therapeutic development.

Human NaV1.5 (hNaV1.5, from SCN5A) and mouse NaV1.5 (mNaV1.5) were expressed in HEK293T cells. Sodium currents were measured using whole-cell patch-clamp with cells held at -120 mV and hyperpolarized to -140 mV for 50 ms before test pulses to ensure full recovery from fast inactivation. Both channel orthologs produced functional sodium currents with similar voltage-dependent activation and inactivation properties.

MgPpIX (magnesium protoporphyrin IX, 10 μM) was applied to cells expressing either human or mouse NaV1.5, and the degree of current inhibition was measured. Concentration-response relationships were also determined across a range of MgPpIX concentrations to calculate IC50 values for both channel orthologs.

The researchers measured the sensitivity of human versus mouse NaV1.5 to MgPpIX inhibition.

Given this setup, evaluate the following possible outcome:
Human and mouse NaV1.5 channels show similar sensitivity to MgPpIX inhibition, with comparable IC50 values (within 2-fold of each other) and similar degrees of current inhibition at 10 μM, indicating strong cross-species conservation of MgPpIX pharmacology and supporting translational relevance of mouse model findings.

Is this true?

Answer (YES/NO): NO